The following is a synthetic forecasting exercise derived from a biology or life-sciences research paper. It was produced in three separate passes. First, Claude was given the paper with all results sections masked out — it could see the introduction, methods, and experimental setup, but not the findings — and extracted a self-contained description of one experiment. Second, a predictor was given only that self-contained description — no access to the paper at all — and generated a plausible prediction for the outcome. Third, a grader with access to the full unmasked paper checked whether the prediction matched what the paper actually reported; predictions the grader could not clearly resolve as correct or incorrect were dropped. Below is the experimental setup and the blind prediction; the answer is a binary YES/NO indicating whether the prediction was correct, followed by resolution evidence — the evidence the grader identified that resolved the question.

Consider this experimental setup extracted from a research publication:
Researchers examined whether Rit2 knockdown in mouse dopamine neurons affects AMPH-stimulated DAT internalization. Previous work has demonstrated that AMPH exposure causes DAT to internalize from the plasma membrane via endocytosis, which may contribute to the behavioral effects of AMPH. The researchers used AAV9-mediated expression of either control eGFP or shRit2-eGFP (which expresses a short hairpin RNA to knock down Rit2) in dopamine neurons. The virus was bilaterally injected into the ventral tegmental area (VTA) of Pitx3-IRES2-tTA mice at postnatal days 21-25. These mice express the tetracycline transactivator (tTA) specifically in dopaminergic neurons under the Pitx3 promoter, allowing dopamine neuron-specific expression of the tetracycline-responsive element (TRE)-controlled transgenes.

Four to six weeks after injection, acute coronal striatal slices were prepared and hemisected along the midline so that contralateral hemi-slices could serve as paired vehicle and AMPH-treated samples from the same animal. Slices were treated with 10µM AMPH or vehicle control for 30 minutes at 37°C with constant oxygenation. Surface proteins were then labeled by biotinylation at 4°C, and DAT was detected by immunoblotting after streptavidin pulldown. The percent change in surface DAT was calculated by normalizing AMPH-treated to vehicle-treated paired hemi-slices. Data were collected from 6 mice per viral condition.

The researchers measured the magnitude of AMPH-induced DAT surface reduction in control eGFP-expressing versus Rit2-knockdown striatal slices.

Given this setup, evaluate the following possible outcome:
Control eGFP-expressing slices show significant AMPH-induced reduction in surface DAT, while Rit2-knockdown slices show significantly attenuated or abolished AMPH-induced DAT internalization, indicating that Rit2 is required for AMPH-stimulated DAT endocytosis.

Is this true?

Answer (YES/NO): YES